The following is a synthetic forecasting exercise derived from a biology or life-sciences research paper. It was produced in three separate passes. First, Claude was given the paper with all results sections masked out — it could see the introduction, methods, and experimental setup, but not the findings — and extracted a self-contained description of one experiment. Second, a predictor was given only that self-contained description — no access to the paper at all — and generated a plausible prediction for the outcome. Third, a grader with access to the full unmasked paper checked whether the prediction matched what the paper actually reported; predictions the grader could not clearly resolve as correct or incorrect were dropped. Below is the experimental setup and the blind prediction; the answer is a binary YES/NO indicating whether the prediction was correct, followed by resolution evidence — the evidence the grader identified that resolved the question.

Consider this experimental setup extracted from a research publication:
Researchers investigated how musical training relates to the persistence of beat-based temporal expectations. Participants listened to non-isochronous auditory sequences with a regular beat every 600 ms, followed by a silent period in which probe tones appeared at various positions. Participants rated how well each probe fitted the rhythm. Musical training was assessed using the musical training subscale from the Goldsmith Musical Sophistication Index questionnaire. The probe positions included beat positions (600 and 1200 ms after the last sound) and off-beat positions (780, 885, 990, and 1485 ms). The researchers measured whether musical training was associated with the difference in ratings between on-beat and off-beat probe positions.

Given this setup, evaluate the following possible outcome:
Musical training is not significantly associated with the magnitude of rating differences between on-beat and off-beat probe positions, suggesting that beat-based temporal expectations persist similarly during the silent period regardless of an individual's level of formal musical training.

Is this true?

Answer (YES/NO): NO